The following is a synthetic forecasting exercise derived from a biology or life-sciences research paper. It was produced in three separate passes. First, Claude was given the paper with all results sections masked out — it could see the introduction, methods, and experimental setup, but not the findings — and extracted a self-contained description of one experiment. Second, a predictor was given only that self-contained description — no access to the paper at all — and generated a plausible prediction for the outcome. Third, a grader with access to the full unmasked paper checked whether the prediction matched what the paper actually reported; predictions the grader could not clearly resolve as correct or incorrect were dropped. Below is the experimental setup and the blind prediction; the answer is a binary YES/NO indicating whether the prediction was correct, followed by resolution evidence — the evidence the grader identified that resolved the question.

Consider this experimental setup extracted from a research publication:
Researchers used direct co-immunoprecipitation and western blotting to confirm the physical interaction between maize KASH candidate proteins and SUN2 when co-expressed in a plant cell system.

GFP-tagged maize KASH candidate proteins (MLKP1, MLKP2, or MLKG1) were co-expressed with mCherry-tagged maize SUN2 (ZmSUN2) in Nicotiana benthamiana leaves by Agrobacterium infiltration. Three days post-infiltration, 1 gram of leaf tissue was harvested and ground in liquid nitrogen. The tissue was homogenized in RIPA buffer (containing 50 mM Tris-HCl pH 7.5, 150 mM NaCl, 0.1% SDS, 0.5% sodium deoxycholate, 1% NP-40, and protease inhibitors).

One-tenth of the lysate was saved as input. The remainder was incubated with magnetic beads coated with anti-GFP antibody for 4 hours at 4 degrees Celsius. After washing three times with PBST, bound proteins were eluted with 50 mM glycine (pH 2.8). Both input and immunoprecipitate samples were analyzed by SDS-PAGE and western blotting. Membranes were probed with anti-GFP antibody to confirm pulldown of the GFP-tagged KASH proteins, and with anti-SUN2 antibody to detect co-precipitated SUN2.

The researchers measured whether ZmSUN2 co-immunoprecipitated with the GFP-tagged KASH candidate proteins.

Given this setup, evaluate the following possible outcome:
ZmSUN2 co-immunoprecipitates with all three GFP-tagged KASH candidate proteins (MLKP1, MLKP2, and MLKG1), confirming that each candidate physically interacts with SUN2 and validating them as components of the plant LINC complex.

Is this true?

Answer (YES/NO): YES